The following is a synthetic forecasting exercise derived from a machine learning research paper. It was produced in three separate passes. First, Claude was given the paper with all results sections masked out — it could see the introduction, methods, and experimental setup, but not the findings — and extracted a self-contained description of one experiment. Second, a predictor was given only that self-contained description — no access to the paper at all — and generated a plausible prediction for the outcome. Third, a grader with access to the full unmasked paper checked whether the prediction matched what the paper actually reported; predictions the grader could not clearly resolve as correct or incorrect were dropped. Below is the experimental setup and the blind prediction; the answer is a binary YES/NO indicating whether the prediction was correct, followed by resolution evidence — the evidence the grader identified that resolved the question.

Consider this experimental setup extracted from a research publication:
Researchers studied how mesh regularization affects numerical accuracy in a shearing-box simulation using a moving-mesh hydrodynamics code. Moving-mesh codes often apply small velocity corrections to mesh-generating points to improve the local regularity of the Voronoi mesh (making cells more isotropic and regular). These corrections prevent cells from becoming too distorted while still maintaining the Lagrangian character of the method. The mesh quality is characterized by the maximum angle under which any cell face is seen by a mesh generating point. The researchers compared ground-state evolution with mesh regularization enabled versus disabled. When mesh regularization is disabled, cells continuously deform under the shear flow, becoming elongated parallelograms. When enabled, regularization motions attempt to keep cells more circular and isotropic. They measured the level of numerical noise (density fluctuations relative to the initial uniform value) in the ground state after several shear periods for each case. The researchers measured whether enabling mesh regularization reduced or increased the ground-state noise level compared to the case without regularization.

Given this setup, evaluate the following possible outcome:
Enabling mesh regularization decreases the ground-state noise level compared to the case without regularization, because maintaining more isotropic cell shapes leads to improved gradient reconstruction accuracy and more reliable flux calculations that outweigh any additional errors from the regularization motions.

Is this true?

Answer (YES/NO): NO